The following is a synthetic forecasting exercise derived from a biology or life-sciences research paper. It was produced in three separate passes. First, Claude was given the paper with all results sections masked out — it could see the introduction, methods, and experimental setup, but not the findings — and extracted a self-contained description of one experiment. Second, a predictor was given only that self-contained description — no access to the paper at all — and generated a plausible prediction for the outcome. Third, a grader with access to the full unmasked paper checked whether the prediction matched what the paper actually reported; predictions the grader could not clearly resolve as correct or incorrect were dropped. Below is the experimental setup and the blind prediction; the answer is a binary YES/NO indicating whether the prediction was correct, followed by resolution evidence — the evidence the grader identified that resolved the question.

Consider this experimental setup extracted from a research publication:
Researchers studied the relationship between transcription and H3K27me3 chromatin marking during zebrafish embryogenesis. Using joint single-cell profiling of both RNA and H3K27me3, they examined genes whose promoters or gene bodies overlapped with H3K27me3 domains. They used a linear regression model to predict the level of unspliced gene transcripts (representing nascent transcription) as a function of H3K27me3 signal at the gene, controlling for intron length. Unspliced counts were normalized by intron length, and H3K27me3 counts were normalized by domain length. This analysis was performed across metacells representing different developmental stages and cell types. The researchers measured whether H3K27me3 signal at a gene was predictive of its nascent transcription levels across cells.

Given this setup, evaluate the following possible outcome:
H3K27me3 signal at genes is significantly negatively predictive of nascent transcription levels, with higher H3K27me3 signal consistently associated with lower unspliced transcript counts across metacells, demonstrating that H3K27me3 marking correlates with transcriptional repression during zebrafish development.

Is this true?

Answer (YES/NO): NO